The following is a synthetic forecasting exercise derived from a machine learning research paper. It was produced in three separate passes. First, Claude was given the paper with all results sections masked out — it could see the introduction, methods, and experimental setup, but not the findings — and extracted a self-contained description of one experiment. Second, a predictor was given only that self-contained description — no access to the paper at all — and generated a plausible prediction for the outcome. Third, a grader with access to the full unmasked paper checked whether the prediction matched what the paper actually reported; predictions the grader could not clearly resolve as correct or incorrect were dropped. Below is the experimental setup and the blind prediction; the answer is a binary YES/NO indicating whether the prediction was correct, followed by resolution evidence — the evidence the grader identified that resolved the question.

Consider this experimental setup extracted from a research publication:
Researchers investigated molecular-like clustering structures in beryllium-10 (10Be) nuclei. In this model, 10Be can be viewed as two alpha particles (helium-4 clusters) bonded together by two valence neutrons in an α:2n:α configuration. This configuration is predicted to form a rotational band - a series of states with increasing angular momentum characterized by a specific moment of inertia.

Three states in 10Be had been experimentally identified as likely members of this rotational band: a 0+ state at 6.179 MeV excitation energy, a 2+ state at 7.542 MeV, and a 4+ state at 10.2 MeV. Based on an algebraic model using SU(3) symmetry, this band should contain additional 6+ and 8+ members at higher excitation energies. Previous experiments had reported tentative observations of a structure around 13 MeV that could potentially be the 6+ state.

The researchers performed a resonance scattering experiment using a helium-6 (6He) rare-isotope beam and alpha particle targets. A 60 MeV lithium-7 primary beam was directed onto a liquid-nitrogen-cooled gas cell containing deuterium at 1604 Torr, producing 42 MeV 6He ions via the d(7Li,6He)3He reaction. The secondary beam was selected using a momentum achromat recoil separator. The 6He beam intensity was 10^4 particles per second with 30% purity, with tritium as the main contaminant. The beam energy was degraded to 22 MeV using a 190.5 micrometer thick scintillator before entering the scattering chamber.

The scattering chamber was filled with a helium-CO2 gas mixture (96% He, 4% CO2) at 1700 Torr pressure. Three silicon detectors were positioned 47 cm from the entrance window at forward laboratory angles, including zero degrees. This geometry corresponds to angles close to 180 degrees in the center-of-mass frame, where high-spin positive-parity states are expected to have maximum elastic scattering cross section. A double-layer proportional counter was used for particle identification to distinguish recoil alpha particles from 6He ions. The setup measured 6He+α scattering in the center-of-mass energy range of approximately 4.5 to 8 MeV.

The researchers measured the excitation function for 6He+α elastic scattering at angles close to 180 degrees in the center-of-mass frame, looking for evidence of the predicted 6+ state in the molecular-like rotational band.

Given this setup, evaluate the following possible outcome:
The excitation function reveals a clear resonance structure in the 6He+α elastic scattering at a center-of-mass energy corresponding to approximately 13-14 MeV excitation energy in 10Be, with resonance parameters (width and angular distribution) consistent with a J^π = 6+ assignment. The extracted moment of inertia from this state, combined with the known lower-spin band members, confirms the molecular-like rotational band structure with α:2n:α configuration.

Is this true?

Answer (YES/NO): NO